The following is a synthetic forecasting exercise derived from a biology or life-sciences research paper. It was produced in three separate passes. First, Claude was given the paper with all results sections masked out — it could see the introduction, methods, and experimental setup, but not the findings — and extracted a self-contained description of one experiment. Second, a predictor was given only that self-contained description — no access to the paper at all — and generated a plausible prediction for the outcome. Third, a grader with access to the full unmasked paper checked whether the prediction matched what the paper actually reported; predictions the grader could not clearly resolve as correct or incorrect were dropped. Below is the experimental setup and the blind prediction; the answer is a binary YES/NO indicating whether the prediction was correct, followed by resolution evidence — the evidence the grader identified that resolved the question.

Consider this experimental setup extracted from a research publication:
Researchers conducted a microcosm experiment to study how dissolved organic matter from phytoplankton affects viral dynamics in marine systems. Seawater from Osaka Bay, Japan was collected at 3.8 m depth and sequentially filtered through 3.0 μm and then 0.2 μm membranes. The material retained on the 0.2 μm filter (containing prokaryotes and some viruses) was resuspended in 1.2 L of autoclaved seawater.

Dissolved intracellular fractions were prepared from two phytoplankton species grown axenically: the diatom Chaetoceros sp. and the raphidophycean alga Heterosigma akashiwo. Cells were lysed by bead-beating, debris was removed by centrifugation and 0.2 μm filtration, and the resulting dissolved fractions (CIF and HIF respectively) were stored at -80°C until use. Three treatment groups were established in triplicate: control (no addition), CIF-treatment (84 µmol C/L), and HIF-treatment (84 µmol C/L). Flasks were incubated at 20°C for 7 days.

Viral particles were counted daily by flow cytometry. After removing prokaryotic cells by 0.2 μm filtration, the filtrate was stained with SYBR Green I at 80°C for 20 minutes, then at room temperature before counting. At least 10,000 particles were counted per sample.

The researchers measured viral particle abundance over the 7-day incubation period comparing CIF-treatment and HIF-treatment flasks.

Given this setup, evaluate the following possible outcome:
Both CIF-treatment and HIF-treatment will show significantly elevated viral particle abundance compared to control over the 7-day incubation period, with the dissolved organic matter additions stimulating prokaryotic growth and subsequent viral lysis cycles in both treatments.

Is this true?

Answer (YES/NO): NO